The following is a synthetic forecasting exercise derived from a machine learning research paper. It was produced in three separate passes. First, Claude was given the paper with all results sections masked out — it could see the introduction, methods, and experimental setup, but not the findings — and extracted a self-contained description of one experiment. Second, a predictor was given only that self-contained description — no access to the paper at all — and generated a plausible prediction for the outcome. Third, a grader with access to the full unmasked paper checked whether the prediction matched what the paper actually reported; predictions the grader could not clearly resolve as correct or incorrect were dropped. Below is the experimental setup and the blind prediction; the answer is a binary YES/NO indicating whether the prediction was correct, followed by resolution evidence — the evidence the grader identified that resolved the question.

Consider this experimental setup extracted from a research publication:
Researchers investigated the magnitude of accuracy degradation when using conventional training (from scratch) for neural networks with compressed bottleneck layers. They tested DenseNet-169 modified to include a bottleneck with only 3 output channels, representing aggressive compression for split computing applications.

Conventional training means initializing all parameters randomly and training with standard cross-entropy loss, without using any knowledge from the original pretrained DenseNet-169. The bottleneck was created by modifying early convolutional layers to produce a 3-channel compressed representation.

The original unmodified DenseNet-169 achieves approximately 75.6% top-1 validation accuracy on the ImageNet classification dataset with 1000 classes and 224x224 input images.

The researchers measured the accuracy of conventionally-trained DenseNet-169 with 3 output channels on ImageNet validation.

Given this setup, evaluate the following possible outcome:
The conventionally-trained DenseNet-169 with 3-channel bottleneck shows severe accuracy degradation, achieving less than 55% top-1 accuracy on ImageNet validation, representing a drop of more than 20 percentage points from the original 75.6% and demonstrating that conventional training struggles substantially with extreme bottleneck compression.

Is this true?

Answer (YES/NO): NO